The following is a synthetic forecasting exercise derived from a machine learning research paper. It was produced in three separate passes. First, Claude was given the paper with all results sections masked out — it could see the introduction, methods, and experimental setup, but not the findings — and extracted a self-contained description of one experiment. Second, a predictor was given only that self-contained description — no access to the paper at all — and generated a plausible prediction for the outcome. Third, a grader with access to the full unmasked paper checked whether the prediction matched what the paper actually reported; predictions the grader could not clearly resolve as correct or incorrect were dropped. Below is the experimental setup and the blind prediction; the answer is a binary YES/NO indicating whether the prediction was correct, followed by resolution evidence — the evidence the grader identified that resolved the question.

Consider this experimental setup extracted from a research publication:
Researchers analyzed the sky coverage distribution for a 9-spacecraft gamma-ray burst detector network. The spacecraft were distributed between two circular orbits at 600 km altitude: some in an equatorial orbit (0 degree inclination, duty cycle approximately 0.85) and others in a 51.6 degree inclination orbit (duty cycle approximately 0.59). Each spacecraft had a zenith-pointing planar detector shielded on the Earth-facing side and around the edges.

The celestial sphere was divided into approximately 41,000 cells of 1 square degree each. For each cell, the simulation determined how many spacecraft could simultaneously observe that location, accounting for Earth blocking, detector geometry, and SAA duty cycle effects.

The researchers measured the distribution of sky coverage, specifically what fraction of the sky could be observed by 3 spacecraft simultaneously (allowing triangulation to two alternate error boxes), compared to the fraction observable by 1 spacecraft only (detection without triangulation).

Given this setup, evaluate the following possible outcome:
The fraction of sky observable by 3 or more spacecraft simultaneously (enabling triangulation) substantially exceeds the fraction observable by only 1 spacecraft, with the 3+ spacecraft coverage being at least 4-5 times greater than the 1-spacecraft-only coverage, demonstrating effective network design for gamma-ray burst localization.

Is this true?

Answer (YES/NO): YES